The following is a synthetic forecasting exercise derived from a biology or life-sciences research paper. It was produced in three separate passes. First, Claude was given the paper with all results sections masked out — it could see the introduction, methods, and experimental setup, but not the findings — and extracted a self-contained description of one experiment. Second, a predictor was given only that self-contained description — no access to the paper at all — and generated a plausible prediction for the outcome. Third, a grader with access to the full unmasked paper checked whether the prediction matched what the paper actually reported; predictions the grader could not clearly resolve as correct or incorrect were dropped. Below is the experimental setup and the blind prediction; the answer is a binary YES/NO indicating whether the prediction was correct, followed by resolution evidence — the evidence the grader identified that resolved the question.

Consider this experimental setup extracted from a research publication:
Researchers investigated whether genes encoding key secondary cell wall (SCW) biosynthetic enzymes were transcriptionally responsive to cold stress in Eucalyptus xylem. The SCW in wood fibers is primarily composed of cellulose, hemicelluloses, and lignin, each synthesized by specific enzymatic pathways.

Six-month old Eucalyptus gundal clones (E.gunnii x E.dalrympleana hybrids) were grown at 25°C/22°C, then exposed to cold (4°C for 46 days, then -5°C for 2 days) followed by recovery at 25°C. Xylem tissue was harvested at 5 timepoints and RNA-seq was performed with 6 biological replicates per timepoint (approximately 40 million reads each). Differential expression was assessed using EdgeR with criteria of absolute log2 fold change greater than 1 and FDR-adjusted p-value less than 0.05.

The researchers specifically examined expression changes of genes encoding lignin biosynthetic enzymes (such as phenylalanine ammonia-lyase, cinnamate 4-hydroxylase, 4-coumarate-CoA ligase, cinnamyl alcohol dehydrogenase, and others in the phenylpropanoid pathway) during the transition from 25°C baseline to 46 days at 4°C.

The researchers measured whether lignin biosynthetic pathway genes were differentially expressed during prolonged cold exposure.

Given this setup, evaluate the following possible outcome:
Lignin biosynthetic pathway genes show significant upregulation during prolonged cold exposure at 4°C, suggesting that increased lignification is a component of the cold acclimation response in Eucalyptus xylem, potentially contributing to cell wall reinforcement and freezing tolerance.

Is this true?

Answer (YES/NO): NO